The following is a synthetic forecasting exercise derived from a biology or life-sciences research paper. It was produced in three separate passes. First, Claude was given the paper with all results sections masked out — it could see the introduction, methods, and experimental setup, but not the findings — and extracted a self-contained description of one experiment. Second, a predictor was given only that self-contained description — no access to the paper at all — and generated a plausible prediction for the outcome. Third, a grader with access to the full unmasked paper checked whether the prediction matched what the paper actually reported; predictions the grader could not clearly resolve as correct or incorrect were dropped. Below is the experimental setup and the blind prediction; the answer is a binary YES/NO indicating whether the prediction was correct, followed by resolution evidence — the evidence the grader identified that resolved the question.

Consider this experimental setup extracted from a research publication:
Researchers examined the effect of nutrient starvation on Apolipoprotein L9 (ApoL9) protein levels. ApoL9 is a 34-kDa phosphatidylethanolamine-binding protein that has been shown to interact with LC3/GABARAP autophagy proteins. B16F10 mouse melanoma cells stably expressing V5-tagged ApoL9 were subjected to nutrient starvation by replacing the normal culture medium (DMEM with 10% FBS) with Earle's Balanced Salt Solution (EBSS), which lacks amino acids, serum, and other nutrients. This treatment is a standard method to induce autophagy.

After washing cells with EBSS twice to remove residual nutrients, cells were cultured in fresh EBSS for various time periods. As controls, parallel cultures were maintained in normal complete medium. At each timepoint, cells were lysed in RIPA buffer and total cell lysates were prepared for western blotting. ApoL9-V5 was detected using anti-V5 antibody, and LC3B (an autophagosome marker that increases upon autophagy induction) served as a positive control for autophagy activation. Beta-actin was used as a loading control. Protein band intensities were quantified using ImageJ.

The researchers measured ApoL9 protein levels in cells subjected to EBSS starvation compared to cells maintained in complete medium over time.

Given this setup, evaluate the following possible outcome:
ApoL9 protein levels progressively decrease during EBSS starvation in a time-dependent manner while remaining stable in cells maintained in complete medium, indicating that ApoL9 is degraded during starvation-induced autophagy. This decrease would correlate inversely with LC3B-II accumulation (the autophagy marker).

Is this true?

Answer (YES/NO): NO